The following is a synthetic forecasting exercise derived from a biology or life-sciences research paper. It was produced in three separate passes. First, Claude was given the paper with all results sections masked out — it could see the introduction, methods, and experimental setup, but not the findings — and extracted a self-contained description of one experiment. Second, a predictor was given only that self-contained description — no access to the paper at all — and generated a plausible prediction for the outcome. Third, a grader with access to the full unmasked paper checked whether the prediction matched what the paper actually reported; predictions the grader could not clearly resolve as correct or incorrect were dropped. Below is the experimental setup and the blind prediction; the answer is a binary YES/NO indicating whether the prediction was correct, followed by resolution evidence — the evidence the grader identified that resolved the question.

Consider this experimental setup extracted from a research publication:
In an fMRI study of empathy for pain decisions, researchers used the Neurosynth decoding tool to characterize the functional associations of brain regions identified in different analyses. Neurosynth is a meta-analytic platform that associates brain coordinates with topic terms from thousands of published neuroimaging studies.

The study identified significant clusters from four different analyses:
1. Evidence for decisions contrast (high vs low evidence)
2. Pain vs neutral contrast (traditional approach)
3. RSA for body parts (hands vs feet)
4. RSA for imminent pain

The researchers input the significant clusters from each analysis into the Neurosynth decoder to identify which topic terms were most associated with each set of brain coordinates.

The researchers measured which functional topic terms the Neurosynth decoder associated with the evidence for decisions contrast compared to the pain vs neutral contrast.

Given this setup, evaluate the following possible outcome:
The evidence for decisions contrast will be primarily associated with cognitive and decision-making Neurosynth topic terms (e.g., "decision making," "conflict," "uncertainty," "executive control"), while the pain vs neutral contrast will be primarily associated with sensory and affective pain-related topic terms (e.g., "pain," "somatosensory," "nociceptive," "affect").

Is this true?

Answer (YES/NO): NO